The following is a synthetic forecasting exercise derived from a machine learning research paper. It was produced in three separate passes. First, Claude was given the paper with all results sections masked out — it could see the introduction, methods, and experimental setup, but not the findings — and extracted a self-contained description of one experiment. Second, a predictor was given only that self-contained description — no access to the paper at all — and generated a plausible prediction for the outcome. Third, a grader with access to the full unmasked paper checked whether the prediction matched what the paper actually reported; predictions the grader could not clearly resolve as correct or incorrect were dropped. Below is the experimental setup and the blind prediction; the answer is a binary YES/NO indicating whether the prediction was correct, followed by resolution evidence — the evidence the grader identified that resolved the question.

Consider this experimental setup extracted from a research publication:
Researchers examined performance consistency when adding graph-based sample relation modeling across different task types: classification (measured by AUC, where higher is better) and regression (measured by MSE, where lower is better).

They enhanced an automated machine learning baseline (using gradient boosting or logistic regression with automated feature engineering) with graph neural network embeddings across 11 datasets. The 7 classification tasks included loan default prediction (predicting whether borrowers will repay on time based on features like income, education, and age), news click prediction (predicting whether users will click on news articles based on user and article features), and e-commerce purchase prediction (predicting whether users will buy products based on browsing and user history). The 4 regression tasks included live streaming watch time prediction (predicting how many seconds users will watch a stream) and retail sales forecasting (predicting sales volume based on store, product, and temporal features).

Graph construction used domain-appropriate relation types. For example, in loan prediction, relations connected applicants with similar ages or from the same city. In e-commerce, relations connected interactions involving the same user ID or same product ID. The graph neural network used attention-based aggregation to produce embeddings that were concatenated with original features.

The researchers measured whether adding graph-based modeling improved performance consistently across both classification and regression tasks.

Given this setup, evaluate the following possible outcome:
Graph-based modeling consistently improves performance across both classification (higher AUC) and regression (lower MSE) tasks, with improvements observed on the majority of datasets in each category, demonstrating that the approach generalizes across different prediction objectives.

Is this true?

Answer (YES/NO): YES